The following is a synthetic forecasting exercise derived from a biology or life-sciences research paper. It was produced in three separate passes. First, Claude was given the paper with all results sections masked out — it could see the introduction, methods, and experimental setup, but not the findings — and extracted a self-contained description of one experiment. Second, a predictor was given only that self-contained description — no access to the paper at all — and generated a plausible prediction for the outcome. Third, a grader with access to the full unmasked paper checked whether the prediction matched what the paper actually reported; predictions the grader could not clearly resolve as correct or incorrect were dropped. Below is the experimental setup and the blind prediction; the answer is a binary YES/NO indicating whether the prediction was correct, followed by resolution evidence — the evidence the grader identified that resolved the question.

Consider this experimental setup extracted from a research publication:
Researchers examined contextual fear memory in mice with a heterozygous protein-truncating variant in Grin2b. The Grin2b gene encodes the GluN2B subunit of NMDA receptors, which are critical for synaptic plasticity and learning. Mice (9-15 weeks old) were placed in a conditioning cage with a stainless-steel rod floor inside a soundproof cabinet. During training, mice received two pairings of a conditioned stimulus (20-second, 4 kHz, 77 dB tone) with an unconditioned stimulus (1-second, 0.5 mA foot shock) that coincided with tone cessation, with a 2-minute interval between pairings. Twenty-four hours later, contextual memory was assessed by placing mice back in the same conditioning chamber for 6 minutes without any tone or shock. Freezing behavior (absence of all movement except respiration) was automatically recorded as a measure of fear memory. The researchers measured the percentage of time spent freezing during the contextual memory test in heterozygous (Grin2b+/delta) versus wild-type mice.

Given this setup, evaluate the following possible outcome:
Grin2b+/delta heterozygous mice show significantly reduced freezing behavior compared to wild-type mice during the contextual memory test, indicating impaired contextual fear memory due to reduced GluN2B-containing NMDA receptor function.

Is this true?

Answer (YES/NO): NO